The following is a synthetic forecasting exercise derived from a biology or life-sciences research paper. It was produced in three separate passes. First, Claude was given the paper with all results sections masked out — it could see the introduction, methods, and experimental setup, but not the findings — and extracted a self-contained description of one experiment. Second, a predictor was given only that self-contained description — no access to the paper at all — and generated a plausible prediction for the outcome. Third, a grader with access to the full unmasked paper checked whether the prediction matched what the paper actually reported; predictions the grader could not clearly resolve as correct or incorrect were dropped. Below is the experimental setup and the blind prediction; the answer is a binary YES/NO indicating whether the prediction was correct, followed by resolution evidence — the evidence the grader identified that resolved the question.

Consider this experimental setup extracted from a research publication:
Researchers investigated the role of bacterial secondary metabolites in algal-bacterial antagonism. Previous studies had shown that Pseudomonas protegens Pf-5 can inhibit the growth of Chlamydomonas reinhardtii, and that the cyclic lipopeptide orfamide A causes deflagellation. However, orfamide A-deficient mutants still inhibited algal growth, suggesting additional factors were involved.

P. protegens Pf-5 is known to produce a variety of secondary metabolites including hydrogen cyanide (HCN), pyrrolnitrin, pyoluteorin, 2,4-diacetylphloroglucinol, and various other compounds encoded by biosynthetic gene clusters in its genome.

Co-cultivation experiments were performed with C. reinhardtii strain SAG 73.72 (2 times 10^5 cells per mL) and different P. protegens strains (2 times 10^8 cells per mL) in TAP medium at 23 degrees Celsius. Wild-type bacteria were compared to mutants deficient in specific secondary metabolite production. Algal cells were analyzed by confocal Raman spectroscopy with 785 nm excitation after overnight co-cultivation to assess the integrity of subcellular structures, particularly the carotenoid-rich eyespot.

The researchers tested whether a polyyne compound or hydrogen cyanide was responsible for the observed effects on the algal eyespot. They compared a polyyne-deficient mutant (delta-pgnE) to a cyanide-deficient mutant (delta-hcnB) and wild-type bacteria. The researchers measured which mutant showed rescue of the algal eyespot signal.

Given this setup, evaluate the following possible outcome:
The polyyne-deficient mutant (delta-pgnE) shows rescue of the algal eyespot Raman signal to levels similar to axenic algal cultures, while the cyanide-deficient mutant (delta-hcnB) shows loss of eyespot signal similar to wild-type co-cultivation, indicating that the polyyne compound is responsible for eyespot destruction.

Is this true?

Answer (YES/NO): YES